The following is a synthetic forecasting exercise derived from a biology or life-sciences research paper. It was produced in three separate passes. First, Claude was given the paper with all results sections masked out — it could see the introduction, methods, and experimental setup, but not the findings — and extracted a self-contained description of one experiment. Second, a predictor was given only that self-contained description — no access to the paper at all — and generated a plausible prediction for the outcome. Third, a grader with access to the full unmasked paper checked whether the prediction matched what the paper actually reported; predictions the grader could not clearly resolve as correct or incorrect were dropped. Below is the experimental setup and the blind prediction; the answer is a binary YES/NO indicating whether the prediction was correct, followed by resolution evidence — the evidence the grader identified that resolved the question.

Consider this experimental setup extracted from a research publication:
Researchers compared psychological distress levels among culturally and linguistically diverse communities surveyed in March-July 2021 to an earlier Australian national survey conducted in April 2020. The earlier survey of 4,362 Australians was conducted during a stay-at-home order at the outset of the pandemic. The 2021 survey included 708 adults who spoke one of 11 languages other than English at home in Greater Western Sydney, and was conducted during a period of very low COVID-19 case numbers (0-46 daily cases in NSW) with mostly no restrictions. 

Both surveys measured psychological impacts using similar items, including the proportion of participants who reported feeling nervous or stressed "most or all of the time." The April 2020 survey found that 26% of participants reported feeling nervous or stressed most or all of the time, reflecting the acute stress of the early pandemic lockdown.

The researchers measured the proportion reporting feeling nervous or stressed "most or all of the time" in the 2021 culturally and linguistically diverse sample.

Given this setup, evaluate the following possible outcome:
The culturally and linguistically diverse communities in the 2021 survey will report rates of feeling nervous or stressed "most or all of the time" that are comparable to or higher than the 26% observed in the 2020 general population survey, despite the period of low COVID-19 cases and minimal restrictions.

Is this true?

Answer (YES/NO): YES